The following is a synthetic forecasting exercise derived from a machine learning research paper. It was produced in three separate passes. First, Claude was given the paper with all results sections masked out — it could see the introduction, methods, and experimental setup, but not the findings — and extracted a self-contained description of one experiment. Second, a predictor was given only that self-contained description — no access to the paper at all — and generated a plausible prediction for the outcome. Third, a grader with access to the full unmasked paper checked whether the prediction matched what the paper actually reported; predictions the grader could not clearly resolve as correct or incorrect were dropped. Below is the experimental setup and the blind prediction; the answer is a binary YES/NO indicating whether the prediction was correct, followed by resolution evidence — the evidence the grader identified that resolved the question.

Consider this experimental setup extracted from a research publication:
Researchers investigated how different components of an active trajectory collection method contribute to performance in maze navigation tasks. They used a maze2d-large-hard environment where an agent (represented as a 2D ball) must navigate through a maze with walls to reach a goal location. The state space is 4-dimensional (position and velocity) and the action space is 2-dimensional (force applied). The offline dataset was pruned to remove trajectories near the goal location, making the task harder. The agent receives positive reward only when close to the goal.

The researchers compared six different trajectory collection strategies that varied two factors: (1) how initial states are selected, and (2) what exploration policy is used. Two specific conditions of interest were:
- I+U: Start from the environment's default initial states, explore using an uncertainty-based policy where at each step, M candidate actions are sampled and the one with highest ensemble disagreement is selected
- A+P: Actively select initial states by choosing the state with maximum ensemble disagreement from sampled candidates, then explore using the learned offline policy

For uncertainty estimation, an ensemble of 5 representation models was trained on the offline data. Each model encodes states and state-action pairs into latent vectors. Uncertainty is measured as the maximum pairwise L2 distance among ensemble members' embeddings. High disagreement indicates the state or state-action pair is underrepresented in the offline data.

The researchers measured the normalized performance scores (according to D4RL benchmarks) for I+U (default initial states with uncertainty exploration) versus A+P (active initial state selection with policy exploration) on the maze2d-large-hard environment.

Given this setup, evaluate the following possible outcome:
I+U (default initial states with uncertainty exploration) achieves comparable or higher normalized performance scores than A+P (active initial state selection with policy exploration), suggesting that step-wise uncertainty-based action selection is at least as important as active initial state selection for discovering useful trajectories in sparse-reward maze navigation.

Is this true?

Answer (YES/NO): NO